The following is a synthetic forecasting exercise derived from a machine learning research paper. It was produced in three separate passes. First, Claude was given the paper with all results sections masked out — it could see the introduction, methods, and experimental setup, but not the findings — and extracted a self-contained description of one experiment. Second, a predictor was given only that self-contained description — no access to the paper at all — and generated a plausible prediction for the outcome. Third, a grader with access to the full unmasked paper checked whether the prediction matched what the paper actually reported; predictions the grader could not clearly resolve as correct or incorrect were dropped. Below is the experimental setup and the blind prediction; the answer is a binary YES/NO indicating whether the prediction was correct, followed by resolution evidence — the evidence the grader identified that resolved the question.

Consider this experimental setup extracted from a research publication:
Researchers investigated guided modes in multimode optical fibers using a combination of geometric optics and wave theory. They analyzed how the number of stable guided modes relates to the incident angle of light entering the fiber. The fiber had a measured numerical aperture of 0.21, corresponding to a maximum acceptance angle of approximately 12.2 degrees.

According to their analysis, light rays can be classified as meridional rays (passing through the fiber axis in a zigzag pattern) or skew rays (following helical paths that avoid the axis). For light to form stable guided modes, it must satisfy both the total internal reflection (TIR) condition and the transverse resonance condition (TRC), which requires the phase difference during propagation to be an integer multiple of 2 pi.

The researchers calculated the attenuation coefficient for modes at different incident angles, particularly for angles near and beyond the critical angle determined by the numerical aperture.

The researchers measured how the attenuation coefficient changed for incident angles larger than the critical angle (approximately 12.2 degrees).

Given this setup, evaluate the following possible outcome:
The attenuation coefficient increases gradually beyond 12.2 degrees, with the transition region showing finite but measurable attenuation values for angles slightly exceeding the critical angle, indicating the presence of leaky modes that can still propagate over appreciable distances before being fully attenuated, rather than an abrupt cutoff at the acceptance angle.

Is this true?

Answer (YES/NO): NO